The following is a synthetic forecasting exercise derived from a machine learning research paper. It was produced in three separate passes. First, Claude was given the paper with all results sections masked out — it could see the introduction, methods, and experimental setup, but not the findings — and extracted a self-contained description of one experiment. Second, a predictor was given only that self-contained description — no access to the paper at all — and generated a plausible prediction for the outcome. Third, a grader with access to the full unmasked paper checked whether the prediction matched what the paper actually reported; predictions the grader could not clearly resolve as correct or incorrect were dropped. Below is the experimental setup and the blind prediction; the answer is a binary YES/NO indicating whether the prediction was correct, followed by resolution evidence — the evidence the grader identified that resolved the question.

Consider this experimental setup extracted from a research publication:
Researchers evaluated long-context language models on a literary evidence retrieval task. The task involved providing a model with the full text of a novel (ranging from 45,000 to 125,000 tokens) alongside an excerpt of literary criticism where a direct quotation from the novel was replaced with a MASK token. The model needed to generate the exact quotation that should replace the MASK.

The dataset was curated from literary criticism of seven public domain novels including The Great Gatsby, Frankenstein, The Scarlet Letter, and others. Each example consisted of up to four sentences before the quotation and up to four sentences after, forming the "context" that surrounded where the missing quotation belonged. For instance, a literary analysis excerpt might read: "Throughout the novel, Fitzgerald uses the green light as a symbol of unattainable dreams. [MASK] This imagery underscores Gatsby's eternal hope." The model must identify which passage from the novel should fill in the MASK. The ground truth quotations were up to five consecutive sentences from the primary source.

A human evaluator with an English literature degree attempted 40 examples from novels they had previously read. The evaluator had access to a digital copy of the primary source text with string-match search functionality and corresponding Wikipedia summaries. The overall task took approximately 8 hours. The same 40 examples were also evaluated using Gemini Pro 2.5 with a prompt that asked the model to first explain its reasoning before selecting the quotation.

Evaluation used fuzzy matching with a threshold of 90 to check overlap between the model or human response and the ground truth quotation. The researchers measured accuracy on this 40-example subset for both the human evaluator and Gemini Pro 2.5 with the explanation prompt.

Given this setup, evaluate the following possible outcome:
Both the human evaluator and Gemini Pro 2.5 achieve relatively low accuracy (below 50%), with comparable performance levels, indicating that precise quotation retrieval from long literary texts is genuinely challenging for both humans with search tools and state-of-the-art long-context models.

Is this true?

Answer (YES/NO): NO